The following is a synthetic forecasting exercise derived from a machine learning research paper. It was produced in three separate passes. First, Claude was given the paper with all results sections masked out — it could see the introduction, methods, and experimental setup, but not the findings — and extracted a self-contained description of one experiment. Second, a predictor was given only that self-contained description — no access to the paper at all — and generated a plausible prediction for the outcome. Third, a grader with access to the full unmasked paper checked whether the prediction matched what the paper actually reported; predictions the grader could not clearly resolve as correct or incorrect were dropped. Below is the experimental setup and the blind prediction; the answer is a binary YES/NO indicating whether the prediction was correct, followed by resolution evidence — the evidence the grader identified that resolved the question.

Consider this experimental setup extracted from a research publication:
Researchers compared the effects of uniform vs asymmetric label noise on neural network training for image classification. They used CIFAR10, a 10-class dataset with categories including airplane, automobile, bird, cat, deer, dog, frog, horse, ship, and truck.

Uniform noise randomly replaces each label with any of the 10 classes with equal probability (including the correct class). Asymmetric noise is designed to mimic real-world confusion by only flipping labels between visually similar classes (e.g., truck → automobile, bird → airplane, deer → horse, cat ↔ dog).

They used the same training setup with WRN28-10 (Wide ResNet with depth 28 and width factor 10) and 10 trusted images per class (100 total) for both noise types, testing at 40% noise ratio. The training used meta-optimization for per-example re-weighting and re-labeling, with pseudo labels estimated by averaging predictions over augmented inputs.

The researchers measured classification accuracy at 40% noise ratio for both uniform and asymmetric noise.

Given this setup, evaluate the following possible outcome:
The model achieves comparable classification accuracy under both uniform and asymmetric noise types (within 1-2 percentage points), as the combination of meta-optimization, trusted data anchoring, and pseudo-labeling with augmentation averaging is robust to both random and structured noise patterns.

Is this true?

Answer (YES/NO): YES